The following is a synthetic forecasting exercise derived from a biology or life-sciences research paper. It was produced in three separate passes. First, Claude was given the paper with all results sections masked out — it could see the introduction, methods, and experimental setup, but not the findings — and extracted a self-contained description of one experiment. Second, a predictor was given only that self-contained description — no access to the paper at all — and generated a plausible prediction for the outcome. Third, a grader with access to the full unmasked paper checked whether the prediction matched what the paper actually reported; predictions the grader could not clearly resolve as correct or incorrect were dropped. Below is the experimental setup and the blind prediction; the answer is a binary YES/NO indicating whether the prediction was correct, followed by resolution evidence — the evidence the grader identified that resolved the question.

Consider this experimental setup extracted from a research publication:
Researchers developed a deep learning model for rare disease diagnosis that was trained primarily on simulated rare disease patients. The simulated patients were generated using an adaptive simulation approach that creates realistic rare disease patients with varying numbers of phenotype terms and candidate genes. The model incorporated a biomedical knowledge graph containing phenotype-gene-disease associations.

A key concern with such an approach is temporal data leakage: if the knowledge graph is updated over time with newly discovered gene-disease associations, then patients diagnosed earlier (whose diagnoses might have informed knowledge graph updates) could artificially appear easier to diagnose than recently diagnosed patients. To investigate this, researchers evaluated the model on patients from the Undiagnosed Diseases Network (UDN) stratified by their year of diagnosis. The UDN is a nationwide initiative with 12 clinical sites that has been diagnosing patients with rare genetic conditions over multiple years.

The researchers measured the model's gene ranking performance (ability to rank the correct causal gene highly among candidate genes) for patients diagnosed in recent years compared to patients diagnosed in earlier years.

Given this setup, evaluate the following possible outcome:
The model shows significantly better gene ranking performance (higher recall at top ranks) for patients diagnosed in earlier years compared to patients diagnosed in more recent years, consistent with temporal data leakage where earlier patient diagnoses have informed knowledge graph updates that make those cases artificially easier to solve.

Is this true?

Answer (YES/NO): NO